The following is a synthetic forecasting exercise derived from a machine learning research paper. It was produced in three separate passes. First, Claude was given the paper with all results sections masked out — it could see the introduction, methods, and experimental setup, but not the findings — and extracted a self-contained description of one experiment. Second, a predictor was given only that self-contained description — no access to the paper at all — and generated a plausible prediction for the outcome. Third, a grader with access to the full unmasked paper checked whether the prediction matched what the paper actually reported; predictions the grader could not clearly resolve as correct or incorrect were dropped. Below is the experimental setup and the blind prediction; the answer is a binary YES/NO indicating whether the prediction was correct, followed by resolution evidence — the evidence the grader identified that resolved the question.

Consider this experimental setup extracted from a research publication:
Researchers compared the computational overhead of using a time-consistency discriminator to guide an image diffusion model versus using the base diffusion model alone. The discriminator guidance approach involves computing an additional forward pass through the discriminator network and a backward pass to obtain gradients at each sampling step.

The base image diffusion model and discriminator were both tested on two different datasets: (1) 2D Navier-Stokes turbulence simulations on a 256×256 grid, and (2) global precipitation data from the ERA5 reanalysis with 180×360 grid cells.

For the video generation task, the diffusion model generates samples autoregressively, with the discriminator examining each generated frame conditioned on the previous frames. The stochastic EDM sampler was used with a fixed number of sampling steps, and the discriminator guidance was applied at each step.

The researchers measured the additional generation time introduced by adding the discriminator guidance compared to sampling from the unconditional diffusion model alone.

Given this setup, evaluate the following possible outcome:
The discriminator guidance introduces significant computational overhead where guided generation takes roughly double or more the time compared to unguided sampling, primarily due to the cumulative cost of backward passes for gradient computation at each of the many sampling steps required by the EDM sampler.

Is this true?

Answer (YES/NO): NO